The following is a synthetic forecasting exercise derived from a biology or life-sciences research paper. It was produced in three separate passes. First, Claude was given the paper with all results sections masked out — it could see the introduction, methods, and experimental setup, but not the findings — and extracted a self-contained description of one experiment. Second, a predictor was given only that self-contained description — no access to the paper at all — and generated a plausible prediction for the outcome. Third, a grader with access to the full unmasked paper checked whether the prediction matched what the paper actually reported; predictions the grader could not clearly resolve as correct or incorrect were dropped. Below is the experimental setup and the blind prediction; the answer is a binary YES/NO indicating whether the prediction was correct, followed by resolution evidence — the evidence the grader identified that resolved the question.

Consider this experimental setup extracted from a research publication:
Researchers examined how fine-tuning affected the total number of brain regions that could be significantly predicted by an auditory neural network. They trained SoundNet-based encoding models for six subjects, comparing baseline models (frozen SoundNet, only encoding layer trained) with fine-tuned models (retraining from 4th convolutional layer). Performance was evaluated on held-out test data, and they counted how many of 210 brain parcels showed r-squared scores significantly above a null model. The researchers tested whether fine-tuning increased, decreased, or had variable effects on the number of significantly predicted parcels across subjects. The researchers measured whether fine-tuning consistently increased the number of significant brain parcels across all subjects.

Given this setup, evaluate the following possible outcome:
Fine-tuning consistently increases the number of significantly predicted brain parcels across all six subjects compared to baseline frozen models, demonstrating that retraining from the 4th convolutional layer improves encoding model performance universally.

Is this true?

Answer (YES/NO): NO